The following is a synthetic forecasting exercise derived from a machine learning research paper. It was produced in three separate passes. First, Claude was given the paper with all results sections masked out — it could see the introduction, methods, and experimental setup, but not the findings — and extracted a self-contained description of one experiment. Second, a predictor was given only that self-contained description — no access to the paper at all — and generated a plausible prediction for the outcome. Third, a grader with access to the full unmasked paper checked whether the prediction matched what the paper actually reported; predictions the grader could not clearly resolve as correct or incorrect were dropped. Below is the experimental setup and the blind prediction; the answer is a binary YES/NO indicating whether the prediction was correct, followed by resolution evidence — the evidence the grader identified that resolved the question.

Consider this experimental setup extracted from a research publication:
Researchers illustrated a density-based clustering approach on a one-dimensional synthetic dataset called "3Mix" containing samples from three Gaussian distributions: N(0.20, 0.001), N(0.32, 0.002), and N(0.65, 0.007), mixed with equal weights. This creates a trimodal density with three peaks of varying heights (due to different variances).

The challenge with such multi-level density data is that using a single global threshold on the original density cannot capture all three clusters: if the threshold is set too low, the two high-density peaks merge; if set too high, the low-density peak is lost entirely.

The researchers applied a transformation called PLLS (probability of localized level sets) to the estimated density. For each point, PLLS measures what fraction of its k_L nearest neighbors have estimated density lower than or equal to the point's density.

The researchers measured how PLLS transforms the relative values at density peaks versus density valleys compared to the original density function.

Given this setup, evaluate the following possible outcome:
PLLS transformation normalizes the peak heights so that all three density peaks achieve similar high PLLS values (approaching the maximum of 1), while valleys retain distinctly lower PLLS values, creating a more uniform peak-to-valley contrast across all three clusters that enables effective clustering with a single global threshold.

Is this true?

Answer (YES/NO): YES